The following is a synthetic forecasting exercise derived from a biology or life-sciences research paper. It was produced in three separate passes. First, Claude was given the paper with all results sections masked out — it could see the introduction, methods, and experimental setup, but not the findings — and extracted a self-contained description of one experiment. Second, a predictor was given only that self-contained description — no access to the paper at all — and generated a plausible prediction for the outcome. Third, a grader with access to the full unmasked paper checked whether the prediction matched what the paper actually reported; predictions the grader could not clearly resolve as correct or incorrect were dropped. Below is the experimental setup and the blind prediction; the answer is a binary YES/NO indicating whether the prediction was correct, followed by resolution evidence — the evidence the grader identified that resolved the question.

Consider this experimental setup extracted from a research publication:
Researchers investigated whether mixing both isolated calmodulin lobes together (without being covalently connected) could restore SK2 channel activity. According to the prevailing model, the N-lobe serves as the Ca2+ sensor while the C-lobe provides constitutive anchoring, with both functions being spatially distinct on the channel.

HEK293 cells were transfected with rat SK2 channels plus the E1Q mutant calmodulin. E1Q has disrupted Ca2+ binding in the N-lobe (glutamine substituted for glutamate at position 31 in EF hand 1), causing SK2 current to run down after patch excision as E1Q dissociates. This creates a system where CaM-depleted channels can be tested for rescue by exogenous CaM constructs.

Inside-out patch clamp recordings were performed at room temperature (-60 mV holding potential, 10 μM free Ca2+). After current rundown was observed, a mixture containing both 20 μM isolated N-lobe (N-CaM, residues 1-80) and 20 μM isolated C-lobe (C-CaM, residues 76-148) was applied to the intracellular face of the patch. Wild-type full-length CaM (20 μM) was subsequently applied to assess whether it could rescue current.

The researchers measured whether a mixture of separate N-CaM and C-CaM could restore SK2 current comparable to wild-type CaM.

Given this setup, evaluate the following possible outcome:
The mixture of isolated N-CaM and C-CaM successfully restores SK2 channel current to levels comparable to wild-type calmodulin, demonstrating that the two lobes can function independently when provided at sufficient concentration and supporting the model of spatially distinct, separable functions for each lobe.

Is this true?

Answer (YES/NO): NO